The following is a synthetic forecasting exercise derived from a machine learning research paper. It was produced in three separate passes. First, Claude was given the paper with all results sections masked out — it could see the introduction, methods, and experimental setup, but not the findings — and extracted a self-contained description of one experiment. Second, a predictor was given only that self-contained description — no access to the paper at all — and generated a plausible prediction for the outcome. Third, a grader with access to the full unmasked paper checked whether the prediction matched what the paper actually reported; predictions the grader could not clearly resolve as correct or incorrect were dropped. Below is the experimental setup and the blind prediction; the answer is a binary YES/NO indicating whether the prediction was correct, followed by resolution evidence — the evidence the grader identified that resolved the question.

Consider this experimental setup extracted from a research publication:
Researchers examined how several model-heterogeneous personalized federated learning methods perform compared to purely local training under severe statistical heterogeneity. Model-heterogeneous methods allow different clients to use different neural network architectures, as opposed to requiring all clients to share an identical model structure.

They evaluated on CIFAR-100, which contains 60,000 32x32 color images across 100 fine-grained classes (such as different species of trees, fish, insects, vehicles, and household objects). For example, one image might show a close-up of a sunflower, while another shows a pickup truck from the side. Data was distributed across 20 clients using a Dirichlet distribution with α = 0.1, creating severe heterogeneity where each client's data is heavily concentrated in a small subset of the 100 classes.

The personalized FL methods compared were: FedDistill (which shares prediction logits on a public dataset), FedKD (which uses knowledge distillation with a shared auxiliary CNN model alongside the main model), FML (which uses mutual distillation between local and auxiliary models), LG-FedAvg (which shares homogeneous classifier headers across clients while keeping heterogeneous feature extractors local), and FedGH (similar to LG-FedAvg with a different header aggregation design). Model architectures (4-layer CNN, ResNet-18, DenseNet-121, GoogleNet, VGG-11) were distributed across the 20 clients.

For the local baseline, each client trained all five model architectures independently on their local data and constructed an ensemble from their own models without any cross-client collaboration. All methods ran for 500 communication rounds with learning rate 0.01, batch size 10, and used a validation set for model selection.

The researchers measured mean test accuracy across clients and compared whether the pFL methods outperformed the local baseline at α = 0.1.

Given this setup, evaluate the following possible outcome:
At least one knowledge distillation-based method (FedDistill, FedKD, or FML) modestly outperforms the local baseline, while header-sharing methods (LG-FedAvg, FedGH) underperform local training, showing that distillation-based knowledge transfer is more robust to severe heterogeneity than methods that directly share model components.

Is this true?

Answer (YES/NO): NO